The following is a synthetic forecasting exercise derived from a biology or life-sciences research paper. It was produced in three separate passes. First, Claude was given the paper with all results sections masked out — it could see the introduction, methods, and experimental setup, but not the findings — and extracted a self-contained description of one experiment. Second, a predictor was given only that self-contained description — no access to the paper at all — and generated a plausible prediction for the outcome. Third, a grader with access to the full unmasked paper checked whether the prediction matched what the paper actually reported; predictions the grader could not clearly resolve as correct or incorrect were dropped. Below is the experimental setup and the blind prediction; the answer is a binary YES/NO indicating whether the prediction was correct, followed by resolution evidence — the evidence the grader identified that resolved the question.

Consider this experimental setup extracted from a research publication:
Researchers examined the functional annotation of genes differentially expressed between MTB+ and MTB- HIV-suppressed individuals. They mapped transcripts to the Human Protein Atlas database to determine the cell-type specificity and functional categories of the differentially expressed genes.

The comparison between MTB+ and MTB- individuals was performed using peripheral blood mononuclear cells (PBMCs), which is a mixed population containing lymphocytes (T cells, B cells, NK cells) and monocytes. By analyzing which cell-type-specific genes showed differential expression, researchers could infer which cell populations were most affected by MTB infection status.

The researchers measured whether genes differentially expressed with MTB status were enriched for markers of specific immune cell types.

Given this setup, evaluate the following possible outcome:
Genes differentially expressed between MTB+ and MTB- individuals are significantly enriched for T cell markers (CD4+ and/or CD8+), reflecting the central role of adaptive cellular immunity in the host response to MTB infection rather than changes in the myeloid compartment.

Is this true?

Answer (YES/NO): NO